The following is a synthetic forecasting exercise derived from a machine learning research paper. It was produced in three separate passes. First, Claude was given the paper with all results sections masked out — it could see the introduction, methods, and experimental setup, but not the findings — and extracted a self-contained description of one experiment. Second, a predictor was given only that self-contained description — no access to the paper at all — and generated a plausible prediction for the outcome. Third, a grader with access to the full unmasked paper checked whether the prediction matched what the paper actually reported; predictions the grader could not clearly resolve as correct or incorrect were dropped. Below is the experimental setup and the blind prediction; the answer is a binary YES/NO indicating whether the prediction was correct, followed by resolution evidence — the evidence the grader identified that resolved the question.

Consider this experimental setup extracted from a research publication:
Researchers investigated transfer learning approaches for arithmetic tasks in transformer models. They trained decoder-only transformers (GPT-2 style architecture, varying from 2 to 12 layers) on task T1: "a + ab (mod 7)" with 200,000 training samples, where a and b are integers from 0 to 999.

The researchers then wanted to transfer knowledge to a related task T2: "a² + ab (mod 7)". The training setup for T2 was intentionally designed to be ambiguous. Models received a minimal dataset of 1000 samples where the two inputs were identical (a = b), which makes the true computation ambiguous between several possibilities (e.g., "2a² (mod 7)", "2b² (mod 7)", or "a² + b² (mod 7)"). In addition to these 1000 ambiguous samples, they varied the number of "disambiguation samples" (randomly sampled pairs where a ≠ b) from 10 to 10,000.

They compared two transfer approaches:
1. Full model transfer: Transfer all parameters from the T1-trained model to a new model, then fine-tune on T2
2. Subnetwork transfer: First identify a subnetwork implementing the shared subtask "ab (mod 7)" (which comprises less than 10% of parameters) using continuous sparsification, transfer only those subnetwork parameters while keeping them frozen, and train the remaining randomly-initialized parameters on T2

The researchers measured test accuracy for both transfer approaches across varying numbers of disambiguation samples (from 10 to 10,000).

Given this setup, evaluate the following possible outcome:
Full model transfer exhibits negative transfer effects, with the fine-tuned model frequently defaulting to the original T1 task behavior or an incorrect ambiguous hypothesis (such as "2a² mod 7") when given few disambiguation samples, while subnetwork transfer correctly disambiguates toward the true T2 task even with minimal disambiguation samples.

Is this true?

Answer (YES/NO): NO